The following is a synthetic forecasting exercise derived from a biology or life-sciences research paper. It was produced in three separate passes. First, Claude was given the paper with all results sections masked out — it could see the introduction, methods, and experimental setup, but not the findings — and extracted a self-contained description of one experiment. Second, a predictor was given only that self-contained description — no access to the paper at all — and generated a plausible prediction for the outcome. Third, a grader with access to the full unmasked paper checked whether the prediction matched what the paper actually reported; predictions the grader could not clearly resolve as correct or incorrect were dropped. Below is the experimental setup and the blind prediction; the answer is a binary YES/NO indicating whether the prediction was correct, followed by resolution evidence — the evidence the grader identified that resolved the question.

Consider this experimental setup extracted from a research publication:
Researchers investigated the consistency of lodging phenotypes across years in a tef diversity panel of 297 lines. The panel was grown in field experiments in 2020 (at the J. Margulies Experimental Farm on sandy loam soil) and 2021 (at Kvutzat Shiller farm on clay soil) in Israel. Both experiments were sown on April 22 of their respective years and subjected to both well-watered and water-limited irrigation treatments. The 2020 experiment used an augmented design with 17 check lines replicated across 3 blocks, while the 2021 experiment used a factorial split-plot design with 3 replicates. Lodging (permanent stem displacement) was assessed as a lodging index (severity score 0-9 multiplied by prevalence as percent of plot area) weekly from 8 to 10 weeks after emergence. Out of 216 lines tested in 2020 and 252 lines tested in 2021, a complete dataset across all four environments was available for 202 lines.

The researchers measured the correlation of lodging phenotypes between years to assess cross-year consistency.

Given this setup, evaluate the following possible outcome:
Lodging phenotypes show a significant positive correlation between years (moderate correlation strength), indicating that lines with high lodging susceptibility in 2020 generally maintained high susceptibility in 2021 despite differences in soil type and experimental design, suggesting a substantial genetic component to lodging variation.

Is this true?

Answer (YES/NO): NO